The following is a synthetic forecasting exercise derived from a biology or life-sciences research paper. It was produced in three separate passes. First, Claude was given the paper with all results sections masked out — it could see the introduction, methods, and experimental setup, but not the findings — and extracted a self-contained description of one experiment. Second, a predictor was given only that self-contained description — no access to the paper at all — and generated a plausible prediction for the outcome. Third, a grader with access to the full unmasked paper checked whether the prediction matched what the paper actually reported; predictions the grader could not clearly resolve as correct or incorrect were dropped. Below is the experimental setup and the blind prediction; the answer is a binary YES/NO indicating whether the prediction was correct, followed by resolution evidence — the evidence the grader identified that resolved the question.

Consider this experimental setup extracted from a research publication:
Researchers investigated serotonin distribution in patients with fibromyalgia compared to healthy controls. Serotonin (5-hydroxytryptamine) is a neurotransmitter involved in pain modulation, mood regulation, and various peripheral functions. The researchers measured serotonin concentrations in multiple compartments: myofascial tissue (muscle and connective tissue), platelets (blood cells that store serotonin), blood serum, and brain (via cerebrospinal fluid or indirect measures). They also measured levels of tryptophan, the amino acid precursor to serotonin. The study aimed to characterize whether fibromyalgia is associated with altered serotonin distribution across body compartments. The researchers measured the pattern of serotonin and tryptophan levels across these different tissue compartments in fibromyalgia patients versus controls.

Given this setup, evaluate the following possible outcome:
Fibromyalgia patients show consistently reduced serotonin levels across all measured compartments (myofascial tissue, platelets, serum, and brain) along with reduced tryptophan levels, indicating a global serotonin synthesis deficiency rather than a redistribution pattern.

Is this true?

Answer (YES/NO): NO